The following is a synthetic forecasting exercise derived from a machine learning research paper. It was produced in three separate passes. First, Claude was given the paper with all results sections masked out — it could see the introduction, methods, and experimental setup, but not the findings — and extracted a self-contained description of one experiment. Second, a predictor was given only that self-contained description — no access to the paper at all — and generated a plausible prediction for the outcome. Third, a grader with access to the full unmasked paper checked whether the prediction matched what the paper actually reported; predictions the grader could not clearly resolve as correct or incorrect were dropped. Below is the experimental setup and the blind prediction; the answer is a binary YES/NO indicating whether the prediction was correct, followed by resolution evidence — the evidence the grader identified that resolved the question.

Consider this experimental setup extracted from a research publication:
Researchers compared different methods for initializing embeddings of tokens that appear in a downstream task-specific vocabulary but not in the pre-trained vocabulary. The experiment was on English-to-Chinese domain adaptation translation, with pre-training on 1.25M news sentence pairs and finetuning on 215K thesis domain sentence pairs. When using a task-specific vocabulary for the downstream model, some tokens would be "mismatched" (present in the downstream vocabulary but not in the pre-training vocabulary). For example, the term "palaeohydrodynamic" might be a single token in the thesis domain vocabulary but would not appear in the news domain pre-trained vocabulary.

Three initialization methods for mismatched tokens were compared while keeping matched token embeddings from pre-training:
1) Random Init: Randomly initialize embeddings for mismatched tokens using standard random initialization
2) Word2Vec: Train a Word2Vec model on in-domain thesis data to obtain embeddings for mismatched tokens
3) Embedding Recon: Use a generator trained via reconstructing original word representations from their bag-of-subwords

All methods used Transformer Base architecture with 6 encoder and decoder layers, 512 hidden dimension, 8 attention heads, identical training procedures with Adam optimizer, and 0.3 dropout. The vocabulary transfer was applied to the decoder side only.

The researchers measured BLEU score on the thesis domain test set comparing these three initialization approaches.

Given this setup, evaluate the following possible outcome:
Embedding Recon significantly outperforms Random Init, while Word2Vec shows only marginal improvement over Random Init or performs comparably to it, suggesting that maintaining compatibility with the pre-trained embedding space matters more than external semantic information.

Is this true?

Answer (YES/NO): NO